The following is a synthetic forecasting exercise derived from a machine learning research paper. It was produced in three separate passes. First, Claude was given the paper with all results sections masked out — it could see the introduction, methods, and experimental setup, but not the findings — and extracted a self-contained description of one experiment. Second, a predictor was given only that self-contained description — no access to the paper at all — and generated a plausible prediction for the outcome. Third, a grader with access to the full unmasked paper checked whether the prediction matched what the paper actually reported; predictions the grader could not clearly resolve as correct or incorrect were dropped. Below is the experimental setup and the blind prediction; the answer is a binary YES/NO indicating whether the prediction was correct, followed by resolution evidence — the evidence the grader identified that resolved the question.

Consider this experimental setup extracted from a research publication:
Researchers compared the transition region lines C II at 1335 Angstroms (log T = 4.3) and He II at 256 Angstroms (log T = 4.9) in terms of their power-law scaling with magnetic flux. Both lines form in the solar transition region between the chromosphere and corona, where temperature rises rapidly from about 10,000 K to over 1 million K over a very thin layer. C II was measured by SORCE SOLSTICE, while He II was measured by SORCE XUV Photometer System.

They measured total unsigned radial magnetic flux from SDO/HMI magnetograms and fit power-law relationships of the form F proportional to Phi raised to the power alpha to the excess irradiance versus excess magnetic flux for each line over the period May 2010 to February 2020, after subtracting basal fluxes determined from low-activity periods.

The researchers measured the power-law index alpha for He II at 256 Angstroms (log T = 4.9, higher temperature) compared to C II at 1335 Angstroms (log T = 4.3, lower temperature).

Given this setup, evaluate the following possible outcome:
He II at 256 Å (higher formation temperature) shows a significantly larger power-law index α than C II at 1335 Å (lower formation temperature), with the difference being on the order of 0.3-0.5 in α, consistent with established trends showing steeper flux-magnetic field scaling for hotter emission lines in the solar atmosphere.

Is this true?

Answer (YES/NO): YES